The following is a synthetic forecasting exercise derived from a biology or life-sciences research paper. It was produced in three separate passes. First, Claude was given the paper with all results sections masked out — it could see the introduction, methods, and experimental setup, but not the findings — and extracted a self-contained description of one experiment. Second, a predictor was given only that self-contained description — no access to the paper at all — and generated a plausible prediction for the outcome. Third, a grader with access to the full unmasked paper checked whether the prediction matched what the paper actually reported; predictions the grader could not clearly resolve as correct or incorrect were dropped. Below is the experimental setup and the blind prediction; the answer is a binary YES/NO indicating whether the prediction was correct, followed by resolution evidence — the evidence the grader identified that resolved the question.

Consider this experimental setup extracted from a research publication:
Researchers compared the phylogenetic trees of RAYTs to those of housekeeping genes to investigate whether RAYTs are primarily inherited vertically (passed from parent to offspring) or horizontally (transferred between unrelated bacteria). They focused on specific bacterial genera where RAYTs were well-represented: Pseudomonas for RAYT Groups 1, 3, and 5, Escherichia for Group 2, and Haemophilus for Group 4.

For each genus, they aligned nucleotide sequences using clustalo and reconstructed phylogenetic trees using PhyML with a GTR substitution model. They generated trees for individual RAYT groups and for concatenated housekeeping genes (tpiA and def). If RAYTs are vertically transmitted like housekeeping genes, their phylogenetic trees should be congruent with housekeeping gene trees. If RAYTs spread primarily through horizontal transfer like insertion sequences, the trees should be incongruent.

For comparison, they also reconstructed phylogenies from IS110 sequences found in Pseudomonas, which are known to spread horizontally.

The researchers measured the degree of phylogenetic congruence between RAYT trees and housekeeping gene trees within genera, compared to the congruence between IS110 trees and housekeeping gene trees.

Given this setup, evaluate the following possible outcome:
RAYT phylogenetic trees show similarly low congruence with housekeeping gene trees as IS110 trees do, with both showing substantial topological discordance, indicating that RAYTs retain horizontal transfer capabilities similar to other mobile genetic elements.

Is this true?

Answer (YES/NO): NO